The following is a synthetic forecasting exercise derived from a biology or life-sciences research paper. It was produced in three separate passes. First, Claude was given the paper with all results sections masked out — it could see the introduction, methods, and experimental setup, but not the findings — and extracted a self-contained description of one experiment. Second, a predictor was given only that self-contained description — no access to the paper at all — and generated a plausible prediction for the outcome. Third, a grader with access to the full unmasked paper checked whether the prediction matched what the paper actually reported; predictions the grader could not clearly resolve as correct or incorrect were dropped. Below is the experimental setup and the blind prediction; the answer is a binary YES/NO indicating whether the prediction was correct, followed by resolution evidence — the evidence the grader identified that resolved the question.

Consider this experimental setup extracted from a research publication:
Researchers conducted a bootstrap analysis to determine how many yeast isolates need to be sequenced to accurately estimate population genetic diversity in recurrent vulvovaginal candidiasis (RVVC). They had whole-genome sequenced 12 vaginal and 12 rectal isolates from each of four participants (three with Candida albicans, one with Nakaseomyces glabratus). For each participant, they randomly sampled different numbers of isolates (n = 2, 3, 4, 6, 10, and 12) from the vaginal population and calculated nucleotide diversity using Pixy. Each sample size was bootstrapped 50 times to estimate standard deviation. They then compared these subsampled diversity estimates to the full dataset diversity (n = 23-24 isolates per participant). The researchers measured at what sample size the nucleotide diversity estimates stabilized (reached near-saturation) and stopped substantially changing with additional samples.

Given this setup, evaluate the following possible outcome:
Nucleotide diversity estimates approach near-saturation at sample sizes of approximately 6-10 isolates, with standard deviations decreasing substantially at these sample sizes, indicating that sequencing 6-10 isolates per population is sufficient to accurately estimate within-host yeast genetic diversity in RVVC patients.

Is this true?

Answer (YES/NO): NO